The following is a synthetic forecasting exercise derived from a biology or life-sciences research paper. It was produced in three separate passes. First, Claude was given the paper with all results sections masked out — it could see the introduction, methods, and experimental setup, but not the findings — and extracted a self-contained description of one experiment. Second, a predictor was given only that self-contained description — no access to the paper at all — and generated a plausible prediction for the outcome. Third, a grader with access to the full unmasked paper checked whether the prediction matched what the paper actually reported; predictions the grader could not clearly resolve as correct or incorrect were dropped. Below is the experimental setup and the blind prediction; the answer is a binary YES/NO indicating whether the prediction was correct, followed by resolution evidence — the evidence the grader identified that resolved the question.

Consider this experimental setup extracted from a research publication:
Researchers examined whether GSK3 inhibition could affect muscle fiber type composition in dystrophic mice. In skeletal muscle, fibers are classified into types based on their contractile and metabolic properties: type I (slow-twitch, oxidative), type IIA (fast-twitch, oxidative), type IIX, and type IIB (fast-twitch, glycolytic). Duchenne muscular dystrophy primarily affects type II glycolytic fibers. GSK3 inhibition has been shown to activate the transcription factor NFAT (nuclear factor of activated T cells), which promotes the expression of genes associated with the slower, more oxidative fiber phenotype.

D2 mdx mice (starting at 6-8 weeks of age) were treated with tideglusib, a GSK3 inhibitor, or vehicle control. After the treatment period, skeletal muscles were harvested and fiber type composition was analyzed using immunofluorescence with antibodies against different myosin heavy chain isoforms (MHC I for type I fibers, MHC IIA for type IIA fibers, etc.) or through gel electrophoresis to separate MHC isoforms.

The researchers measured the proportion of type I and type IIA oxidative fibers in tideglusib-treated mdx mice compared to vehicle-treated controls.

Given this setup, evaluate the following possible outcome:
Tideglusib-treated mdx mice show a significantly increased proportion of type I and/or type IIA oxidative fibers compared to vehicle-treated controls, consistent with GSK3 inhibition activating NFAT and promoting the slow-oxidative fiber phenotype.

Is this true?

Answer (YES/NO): YES